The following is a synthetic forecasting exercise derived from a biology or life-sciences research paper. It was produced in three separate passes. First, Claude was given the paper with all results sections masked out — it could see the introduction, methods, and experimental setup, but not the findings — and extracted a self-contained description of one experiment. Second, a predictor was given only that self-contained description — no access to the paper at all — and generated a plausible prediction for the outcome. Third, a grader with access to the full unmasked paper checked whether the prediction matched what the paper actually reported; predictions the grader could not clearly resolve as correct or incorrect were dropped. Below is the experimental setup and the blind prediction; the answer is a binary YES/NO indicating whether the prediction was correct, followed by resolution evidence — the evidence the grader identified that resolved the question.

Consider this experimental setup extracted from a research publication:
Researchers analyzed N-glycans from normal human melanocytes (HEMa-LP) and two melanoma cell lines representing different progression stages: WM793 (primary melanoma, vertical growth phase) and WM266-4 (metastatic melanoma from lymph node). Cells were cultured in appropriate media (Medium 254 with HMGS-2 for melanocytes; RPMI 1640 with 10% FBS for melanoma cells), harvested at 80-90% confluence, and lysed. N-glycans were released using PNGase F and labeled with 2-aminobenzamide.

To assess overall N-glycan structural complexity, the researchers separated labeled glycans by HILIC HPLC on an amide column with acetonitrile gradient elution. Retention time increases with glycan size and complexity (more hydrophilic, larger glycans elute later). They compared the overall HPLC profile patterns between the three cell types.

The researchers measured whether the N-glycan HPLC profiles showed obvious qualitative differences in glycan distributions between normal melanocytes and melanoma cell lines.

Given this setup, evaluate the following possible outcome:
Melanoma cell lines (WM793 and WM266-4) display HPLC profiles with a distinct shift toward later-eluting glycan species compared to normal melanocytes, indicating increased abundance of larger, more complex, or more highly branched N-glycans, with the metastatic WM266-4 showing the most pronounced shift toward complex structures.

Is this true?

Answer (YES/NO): NO